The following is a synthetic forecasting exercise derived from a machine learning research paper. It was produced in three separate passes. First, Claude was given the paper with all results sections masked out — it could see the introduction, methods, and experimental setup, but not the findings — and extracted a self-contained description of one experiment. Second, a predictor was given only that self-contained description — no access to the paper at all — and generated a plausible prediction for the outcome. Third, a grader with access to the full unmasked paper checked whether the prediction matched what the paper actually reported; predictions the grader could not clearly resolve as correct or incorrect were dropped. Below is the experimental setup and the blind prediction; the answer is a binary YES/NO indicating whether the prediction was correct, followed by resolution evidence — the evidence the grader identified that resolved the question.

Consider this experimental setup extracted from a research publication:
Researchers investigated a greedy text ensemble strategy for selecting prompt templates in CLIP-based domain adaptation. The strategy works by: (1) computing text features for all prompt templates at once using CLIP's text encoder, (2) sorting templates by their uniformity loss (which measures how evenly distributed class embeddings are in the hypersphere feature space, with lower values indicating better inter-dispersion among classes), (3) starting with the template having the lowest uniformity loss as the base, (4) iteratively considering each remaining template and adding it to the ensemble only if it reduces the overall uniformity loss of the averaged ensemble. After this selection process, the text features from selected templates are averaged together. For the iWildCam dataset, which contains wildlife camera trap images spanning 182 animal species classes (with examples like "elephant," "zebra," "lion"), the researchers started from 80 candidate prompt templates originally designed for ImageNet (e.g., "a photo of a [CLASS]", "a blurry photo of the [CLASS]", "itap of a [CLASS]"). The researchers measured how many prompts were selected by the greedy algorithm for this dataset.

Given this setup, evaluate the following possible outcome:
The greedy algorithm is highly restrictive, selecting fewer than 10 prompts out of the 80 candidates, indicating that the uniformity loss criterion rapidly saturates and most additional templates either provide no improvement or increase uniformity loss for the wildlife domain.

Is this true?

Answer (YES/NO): NO